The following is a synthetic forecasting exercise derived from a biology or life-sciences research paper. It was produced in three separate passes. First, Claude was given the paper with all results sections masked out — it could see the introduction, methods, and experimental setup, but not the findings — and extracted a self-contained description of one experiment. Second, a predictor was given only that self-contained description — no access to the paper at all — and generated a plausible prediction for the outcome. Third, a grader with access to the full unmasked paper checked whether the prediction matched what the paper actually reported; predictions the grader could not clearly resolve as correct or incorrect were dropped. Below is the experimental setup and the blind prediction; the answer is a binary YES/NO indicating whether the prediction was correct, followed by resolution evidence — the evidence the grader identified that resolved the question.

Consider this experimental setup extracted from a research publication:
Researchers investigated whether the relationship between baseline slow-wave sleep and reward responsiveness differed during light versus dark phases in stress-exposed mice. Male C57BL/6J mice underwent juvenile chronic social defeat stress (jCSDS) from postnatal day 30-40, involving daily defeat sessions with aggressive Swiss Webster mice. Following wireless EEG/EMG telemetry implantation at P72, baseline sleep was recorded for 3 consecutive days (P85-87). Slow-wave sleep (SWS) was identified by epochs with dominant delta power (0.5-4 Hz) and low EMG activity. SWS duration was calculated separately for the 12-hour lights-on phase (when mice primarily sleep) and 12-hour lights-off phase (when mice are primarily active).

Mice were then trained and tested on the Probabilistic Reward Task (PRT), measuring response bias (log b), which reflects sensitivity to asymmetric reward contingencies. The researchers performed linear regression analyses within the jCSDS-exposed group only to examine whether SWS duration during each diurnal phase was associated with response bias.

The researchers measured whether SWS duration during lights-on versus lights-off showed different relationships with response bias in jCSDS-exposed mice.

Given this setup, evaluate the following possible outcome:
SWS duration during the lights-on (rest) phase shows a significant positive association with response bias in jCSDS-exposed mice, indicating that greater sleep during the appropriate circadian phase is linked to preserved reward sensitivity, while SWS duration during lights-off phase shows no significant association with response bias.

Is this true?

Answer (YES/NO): NO